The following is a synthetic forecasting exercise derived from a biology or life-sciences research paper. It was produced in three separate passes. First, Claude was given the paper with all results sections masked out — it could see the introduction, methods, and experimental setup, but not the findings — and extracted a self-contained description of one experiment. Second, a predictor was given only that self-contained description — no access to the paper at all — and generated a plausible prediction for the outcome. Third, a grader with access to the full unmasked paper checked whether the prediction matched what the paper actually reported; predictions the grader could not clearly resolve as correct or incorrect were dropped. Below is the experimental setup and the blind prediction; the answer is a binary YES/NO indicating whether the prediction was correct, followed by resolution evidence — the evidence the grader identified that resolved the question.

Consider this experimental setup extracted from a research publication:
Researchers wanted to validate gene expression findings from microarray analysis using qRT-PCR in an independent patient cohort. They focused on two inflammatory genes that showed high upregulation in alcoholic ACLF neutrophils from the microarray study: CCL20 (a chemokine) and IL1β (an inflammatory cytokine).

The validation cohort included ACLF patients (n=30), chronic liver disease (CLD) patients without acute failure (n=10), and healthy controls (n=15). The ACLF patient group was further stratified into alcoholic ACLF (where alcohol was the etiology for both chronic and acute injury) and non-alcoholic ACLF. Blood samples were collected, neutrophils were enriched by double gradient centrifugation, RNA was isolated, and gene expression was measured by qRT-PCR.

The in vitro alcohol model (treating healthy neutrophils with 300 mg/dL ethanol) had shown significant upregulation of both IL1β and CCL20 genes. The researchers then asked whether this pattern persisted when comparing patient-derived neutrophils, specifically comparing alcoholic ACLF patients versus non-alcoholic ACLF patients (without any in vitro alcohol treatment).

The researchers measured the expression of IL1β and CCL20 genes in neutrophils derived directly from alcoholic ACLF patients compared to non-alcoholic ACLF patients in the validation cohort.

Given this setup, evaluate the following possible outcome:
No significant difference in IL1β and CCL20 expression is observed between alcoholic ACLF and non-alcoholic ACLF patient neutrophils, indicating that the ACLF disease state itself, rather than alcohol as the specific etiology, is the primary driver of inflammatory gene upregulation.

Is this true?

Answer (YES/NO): YES